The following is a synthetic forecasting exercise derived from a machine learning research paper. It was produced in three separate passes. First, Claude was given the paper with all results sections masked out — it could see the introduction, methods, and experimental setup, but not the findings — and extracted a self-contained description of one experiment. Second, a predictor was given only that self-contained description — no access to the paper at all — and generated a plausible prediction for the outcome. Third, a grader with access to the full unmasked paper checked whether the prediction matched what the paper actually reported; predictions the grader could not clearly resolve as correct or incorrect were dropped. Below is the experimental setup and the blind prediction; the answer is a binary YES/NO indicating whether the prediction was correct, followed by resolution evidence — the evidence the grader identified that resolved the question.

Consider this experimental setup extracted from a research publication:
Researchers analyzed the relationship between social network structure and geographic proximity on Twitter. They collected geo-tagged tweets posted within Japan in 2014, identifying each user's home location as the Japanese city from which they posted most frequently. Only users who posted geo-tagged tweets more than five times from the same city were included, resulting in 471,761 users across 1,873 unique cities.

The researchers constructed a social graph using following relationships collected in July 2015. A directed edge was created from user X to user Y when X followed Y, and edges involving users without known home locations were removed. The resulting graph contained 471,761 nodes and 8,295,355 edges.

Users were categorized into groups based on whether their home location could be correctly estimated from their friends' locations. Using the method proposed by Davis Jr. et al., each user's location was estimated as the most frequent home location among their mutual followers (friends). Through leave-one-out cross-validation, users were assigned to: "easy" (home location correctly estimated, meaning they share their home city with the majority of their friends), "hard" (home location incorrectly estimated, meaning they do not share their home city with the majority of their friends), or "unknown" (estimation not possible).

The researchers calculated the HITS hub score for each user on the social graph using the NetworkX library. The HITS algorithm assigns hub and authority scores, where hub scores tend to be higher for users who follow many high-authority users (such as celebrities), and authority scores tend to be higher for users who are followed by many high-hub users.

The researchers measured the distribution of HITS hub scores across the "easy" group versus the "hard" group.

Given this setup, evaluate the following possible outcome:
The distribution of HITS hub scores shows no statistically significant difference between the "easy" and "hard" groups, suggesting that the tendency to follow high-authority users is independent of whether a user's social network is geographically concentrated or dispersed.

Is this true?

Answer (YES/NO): NO